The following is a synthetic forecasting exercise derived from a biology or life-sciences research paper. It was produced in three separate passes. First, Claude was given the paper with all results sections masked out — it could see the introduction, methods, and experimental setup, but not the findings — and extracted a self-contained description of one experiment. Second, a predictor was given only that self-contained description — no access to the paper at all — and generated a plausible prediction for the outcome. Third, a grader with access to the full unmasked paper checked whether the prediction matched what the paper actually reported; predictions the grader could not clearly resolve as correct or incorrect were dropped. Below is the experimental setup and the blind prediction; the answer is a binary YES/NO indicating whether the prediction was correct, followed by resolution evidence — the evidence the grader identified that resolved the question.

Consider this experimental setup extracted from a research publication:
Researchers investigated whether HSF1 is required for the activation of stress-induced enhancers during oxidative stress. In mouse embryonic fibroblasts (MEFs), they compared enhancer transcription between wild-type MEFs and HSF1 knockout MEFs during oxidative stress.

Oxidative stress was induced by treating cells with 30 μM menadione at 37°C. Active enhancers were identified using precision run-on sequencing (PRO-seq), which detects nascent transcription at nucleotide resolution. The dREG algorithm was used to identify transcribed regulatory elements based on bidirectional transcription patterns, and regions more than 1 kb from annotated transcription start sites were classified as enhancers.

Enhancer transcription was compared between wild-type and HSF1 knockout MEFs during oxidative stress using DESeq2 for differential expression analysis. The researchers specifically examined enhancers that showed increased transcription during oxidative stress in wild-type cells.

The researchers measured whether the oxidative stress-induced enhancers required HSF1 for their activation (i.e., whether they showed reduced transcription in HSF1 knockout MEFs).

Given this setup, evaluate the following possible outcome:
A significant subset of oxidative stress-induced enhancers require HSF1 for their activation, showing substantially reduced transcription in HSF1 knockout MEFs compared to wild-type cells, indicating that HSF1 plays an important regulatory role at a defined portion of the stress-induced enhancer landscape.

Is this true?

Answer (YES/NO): YES